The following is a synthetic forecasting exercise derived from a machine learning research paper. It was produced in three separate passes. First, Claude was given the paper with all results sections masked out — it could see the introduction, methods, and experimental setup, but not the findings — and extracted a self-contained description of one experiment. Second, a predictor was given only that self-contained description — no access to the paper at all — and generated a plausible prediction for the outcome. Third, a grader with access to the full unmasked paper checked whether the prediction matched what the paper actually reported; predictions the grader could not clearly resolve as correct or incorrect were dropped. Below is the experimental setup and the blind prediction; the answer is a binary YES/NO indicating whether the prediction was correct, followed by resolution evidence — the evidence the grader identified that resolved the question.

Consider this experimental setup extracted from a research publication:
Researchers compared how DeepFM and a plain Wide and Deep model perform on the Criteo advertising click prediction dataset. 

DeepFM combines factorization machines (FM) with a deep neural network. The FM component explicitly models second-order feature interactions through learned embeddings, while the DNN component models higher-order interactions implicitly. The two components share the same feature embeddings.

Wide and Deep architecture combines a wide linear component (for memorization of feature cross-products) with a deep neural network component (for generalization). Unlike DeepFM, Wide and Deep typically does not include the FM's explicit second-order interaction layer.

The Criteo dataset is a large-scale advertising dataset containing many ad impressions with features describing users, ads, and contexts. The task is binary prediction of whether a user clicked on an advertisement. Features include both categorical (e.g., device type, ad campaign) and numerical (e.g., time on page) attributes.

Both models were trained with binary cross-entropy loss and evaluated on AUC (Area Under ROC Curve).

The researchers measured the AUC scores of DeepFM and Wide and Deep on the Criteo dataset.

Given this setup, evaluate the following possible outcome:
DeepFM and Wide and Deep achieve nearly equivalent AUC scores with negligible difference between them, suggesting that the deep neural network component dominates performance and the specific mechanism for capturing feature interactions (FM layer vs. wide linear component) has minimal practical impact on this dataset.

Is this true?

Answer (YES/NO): NO